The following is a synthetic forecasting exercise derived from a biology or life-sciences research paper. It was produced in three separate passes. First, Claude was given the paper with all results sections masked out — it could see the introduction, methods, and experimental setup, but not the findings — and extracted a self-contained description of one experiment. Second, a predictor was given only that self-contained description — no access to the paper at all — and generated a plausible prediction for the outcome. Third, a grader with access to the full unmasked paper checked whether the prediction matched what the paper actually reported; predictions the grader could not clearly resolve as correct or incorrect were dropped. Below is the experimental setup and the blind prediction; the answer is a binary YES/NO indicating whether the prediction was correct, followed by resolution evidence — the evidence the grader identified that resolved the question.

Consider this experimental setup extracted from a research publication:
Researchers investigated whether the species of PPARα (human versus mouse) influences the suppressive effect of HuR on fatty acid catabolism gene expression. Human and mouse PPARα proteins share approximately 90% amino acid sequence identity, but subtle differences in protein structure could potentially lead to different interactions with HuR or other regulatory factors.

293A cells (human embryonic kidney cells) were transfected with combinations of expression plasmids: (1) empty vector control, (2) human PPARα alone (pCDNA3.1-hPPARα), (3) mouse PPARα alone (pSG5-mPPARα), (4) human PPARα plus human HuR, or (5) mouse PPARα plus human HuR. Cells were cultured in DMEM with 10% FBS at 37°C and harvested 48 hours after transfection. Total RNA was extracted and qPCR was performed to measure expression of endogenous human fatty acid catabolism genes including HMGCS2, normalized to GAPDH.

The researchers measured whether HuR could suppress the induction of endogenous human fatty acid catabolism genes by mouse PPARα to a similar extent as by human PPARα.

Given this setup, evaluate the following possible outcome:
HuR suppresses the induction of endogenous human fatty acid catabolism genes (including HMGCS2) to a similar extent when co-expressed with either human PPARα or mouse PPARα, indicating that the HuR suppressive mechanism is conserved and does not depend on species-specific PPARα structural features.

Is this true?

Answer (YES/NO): YES